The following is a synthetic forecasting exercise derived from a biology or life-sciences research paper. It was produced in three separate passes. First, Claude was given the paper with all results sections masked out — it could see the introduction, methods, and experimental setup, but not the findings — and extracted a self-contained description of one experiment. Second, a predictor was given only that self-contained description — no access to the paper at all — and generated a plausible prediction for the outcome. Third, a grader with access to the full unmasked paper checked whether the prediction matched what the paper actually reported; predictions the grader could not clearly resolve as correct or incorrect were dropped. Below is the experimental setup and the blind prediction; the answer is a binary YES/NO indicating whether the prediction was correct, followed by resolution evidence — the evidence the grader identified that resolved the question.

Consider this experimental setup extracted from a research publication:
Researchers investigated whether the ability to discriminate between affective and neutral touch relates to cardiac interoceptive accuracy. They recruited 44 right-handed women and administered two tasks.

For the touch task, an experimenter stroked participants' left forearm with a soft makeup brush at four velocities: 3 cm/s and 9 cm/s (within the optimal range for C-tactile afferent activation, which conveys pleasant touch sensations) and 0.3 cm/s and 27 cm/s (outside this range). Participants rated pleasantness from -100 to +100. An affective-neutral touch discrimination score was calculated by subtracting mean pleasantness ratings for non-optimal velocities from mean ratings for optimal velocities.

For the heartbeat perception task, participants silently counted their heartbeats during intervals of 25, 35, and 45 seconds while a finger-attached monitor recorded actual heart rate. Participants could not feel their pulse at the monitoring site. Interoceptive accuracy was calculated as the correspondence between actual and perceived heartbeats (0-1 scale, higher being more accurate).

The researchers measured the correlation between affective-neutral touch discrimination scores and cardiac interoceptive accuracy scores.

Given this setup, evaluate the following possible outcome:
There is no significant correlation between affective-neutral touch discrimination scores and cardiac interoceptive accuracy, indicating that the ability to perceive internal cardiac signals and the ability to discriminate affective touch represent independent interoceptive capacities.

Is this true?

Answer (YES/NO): YES